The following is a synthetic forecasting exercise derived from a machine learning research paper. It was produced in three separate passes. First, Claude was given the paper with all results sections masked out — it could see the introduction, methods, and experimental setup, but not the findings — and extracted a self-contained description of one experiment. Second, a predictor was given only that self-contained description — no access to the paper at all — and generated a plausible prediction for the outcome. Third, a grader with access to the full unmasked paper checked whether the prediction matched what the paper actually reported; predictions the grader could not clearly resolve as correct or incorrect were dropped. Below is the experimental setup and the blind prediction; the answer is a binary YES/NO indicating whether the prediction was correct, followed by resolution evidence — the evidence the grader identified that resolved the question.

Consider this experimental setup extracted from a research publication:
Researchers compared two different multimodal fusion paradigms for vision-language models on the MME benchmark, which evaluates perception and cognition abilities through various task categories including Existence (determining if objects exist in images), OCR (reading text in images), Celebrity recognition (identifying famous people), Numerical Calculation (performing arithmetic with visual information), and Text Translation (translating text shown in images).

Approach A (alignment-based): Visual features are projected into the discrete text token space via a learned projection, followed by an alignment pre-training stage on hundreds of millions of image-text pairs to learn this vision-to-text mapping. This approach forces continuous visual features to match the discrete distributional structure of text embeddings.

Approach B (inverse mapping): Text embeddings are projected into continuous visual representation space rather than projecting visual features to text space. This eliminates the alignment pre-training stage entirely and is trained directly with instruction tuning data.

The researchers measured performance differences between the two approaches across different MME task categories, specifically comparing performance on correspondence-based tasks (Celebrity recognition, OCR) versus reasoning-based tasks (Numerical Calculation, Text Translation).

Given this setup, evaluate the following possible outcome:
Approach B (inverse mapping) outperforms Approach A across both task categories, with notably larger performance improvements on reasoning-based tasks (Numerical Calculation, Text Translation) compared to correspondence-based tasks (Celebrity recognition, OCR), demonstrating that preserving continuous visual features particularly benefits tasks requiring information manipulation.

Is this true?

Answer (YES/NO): NO